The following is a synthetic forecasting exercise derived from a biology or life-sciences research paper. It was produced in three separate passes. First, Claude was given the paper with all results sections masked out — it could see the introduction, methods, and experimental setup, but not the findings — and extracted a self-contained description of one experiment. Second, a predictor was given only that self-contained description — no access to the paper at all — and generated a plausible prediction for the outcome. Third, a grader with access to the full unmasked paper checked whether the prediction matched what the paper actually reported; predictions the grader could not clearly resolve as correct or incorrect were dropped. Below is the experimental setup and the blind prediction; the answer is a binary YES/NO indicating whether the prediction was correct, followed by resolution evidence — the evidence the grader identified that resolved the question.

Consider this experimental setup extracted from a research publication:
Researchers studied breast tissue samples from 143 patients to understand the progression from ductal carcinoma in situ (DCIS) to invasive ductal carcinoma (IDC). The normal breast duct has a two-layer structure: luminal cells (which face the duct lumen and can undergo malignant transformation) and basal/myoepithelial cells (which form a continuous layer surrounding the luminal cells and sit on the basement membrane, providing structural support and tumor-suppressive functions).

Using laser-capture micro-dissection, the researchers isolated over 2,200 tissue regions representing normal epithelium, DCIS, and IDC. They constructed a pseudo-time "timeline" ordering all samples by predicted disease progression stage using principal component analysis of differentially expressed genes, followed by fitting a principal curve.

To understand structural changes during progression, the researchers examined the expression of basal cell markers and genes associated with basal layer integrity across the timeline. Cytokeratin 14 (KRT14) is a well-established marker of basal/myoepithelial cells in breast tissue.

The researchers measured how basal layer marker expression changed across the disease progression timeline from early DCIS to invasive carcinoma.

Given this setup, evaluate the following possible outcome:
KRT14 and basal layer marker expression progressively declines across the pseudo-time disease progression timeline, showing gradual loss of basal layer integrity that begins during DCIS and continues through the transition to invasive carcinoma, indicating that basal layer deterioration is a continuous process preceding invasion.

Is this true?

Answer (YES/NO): YES